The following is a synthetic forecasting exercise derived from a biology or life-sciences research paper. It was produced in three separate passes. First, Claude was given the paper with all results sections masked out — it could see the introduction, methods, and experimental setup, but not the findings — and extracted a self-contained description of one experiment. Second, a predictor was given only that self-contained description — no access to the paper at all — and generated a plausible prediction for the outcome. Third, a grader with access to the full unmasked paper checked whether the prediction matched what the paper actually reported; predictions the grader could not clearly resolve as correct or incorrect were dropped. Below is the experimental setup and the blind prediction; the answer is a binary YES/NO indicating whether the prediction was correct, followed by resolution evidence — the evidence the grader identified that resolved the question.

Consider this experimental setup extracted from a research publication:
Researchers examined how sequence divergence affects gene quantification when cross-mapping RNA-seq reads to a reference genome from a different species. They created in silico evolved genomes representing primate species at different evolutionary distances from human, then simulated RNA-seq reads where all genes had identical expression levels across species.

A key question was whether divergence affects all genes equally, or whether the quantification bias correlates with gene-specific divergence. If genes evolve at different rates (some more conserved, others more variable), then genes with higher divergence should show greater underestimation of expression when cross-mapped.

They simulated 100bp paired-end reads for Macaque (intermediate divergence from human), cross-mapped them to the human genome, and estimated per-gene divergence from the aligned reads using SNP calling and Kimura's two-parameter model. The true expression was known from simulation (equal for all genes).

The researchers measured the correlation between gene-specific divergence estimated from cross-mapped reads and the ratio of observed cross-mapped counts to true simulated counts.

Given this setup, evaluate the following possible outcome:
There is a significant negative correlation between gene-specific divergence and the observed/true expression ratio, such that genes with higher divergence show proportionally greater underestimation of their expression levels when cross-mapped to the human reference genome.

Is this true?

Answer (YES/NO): YES